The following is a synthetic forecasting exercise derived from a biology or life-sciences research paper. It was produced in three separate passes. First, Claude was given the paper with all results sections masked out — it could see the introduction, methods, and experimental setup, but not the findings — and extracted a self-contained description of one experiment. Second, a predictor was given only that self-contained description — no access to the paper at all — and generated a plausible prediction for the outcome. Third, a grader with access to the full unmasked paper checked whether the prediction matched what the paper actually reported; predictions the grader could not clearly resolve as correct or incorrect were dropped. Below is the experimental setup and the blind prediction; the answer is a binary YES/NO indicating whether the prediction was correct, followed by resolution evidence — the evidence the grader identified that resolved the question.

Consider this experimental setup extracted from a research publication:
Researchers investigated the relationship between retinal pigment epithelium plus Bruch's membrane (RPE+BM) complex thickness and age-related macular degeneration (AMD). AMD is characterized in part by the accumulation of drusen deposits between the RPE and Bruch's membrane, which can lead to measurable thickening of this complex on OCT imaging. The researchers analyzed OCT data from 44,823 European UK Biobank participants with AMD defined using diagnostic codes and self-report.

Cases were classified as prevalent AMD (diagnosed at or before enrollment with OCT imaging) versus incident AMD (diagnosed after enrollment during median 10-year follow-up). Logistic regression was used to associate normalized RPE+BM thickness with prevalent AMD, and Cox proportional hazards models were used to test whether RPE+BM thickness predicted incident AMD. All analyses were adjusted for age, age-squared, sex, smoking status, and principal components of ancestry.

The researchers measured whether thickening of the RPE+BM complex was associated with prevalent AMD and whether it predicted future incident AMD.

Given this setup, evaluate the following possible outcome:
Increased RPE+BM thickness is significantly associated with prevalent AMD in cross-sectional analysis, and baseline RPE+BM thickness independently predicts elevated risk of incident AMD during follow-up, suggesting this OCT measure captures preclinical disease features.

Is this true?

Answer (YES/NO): YES